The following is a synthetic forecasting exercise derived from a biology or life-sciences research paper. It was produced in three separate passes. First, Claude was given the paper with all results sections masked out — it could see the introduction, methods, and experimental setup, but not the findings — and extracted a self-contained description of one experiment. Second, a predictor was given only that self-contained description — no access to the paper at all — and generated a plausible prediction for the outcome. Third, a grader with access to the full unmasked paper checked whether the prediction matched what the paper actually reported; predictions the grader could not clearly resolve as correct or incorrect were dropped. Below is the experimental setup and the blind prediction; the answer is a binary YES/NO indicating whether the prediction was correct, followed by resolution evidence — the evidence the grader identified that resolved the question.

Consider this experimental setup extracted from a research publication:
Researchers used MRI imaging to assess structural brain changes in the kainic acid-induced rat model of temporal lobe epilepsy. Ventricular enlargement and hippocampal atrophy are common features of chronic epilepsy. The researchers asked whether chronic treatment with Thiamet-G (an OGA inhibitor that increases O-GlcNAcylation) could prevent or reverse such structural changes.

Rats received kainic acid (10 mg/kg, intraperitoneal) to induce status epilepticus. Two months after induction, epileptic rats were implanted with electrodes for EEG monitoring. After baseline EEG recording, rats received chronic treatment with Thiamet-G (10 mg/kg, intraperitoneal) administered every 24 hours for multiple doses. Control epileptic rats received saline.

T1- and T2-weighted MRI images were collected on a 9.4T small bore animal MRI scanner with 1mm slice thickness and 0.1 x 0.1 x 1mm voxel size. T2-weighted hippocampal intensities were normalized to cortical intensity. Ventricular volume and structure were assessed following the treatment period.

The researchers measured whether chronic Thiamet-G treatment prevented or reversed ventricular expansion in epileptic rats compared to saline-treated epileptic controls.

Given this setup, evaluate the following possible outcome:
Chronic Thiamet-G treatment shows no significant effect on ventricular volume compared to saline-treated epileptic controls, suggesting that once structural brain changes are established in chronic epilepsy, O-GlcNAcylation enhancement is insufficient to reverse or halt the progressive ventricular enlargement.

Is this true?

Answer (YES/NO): YES